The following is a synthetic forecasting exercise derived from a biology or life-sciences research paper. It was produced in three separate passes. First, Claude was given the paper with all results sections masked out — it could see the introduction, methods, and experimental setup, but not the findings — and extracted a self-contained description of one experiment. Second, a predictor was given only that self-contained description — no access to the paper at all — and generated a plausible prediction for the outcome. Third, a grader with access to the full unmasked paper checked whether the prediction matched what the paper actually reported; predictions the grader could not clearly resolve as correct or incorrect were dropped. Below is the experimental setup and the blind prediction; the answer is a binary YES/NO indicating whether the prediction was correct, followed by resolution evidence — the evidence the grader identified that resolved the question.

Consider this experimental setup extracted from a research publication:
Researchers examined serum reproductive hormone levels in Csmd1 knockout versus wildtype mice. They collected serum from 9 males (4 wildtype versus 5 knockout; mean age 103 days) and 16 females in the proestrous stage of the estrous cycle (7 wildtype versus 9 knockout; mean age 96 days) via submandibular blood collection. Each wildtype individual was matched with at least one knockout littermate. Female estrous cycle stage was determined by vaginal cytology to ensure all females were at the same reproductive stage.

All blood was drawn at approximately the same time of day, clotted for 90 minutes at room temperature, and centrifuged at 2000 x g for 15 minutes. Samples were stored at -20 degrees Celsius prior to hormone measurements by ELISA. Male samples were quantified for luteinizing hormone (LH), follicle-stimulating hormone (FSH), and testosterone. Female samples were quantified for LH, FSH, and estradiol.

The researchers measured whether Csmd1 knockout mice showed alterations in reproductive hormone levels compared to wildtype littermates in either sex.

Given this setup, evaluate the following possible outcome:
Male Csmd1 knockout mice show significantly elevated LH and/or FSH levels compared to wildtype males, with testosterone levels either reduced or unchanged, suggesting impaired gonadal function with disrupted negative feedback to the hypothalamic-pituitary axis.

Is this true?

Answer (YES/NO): NO